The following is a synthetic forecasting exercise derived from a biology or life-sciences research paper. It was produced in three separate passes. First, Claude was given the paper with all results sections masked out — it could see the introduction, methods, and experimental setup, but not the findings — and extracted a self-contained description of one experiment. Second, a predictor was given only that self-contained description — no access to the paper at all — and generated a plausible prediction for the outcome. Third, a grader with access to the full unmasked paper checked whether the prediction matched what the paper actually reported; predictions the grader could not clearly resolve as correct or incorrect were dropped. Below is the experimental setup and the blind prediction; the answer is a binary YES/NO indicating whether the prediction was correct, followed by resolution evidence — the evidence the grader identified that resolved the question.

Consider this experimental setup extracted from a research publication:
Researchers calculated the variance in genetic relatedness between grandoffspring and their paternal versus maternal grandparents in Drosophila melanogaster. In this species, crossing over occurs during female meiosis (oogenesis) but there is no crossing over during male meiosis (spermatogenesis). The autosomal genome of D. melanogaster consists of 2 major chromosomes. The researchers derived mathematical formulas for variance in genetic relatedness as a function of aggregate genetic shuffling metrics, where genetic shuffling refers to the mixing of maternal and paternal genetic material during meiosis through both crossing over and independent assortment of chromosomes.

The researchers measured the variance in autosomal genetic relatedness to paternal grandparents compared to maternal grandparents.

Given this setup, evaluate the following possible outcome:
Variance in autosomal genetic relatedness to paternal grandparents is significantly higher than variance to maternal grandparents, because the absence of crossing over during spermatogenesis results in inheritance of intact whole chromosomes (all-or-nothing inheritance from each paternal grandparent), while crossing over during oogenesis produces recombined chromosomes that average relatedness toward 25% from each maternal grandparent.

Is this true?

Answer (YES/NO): YES